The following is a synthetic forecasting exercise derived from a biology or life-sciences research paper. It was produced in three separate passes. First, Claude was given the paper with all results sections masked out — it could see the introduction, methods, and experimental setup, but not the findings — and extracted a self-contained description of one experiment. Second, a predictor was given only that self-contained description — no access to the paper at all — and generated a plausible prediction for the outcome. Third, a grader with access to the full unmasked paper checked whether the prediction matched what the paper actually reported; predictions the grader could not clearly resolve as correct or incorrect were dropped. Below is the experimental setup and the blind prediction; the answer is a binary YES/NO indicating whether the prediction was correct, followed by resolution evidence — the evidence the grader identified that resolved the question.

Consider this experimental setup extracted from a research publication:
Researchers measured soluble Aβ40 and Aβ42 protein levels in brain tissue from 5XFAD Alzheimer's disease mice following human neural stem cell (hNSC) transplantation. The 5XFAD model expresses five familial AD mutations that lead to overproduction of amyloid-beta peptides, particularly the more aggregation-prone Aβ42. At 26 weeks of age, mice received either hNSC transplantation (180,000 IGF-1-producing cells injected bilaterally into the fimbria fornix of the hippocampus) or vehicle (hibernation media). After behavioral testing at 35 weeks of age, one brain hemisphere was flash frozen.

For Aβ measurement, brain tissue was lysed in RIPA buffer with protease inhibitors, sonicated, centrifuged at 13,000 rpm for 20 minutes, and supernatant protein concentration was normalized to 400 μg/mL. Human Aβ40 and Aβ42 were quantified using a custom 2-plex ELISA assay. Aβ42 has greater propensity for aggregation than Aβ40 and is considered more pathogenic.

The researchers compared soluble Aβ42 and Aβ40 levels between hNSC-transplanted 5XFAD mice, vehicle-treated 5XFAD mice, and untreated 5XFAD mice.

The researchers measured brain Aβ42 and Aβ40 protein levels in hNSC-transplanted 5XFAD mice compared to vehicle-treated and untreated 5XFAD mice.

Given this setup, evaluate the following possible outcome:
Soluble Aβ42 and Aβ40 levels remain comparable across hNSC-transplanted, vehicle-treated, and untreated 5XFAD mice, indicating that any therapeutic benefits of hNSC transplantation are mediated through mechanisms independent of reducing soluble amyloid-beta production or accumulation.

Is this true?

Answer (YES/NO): YES